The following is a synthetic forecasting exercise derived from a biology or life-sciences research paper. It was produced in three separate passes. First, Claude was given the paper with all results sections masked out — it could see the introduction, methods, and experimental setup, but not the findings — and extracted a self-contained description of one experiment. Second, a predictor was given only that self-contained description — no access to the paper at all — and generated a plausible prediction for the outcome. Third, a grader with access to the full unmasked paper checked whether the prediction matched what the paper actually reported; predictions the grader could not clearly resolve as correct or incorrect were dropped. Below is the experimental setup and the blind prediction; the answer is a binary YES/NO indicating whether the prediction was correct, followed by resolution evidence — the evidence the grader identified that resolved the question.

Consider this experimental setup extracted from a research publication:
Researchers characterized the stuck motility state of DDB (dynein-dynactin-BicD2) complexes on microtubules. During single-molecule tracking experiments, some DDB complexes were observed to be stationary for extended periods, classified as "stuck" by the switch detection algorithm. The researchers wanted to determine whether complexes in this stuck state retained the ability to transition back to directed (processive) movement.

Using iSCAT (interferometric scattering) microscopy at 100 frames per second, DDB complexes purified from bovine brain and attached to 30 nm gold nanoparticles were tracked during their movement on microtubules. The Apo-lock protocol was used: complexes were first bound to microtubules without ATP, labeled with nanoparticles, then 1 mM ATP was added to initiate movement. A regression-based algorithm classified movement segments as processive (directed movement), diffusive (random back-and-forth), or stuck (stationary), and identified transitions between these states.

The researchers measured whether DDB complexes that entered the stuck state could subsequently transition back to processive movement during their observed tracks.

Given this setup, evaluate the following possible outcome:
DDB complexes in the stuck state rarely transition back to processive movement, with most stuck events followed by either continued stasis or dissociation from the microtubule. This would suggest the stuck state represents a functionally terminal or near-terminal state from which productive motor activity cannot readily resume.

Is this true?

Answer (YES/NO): NO